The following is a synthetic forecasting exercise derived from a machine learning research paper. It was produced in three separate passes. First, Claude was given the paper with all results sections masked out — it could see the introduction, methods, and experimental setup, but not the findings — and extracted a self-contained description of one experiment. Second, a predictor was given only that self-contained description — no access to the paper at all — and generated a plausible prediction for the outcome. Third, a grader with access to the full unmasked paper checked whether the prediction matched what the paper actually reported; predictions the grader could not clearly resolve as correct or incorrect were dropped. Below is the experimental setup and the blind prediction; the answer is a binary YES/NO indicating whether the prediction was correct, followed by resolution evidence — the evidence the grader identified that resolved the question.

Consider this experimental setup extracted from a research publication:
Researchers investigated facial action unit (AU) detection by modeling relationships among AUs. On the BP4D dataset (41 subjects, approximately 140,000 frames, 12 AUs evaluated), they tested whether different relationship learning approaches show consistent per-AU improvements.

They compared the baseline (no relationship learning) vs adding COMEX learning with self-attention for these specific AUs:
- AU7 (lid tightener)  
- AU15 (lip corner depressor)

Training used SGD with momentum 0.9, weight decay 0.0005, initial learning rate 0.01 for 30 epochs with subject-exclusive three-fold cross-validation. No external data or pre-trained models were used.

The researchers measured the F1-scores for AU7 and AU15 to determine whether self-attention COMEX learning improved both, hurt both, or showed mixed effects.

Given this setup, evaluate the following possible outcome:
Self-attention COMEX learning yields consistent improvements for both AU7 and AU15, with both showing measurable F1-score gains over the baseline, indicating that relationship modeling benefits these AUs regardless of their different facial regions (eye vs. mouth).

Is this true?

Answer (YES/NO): NO